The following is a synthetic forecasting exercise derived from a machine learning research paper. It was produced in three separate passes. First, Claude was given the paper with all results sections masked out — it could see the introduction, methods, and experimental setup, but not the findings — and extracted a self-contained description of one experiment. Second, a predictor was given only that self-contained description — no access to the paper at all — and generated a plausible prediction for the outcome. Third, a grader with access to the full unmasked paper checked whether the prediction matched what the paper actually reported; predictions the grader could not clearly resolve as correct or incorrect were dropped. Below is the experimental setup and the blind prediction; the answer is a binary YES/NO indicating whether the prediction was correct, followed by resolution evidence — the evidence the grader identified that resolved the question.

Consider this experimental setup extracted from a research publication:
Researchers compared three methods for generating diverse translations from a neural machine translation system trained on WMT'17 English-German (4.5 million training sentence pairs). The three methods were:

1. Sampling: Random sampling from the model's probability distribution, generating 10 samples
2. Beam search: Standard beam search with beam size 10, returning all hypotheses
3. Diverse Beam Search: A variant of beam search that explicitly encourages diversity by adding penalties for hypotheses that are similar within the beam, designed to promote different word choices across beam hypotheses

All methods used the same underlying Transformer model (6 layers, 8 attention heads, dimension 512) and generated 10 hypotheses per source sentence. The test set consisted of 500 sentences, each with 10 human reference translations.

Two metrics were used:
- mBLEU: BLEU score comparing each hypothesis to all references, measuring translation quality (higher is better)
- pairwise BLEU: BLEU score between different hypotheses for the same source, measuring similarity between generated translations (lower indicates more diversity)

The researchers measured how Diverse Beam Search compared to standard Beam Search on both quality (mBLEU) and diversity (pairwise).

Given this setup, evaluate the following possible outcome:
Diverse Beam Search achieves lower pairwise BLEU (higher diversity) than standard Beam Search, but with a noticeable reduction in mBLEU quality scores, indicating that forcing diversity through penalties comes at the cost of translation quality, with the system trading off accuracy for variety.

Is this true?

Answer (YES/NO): YES